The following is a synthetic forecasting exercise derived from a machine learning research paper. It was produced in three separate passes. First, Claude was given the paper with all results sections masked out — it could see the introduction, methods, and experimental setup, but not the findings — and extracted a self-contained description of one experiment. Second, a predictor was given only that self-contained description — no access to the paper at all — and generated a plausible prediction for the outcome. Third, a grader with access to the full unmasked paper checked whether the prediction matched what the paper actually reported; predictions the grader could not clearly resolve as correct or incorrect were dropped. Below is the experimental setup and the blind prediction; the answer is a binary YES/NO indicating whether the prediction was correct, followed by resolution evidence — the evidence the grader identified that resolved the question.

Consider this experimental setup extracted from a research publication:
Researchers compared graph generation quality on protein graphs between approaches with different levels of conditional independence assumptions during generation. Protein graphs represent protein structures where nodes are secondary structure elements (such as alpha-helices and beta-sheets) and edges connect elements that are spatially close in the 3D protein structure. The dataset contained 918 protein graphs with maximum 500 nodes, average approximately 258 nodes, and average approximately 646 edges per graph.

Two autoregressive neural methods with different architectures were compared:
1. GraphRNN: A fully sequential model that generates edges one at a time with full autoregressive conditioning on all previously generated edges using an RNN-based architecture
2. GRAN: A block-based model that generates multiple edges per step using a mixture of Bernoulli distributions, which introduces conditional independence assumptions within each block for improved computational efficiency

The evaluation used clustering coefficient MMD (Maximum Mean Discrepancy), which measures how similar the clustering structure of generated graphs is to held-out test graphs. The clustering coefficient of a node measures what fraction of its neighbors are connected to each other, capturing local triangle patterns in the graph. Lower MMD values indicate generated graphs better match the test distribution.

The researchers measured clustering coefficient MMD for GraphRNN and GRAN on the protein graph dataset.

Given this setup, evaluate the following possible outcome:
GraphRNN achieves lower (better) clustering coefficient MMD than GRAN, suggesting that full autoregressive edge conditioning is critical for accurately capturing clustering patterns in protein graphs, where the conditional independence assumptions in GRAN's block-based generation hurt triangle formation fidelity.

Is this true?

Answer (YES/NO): NO